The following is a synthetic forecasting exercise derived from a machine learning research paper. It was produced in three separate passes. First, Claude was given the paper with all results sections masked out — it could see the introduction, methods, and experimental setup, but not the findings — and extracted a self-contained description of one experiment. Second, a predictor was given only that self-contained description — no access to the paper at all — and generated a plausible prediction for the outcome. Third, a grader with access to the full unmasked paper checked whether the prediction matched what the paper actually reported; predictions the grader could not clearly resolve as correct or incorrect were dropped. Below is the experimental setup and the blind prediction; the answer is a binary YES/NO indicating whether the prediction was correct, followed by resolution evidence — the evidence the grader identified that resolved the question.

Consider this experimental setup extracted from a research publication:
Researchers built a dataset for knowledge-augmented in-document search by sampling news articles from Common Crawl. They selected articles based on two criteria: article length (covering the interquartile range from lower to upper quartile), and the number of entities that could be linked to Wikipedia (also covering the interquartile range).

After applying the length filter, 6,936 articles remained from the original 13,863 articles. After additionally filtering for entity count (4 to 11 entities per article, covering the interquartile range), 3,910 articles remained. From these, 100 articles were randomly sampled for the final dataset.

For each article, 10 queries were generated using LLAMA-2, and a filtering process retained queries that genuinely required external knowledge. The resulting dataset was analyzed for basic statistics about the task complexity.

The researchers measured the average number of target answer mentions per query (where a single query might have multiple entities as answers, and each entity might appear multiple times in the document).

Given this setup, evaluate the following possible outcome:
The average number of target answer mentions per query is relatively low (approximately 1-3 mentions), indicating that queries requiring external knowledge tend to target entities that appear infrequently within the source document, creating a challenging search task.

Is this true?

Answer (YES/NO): NO